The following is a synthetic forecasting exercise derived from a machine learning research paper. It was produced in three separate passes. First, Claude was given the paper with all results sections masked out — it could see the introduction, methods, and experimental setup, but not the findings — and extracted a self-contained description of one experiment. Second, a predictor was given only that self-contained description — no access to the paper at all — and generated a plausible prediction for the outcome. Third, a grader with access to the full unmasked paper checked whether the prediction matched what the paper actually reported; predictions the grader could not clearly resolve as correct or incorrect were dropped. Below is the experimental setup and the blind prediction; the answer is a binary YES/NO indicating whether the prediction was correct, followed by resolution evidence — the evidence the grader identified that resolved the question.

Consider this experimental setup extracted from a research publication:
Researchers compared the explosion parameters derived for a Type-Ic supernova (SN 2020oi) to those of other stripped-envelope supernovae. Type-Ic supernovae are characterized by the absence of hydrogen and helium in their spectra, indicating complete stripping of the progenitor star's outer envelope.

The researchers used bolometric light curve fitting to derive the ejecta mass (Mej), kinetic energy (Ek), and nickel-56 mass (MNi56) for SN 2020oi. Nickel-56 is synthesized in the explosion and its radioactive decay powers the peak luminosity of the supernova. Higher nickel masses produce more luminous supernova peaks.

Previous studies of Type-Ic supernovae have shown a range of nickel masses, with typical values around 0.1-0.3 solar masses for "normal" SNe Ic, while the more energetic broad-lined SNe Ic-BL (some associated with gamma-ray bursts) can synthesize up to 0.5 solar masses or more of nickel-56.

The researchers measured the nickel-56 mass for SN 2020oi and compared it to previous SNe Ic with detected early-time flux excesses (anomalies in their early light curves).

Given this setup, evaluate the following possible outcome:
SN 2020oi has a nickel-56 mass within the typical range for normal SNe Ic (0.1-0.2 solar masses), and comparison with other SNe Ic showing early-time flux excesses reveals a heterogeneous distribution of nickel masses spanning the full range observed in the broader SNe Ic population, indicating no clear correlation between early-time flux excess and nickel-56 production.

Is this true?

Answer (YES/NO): NO